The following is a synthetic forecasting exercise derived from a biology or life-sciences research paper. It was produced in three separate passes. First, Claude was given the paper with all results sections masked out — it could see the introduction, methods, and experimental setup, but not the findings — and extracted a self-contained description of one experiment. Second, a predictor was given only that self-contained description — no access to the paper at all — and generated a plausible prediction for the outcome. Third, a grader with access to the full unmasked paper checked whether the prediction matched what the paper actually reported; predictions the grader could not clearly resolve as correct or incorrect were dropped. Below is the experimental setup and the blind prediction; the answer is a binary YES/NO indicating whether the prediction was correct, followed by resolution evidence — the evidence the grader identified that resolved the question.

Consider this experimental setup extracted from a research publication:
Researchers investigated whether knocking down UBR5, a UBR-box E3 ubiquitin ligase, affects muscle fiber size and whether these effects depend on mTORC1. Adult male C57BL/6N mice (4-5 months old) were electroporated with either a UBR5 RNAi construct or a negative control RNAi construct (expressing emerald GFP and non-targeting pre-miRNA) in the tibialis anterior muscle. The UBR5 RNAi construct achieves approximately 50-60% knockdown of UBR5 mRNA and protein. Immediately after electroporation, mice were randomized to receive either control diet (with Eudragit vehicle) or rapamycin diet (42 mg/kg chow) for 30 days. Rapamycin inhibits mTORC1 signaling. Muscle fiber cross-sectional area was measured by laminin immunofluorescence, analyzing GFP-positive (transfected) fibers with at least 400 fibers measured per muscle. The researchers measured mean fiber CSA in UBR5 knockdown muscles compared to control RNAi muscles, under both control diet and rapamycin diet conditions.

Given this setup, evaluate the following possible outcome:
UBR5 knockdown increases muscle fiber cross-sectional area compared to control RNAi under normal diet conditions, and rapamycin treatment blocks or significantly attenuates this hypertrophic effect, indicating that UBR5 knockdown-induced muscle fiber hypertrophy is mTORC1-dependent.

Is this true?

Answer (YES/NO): NO